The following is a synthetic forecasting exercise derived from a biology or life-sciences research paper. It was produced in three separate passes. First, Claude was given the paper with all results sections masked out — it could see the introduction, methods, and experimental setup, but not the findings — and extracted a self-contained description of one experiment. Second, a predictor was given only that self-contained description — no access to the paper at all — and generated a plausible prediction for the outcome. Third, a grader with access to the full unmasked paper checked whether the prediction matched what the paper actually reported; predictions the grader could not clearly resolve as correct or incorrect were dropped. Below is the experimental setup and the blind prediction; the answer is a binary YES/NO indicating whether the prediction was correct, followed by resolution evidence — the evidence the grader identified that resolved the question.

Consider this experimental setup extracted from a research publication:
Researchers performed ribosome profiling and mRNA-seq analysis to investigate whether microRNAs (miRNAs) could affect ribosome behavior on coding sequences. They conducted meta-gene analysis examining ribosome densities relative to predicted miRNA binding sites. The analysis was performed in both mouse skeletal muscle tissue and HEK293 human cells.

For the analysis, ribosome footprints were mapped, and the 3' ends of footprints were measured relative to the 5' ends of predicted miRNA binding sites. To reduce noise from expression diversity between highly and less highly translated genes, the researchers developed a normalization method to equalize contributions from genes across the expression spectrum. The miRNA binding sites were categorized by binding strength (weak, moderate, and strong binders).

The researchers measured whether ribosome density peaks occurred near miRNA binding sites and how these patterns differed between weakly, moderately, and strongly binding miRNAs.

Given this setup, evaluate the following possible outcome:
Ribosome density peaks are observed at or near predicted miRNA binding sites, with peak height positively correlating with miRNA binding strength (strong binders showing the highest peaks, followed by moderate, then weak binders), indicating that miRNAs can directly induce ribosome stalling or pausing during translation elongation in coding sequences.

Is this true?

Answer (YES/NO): NO